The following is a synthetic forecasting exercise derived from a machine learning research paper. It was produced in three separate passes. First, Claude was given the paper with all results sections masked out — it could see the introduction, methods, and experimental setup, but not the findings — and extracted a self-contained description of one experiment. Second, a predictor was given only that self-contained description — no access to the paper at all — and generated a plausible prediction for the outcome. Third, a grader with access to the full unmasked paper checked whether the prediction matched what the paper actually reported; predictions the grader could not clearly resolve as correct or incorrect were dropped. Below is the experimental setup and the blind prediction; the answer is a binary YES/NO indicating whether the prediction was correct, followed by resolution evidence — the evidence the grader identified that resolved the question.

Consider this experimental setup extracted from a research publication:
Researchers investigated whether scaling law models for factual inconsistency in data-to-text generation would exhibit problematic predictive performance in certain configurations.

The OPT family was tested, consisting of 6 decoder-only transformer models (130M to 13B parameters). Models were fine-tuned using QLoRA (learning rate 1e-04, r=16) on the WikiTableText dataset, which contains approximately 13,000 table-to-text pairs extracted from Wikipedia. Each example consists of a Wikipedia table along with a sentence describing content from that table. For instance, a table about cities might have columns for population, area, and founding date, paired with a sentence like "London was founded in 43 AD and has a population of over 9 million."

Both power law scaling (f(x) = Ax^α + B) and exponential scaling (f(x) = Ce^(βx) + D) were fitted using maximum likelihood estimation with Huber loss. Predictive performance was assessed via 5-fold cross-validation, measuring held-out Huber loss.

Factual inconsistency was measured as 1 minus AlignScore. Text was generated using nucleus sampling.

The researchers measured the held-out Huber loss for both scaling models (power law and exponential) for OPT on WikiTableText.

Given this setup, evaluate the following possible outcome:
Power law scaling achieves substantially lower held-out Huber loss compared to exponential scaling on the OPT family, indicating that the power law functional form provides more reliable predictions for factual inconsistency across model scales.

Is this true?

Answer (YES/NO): NO